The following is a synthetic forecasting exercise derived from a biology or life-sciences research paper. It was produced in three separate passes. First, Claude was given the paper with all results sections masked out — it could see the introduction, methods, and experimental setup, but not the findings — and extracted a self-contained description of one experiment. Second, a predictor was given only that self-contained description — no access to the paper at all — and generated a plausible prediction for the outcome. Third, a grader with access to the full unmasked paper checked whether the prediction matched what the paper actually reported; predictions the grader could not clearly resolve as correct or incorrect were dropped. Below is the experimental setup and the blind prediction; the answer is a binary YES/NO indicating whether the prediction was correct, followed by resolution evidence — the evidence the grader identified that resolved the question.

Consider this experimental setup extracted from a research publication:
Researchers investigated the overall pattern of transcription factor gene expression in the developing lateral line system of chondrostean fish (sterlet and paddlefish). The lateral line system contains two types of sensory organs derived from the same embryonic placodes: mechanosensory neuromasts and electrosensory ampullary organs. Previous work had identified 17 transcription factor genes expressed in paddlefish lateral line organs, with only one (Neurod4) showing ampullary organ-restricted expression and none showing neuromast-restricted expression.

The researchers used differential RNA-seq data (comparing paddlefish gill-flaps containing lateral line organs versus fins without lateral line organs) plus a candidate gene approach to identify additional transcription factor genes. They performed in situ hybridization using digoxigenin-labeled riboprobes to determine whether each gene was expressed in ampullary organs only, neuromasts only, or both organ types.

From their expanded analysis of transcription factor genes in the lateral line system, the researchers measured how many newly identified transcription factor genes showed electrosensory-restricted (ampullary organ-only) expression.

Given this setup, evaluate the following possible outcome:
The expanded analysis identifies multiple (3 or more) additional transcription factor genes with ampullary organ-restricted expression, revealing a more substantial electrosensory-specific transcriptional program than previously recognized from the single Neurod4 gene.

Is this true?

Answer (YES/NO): YES